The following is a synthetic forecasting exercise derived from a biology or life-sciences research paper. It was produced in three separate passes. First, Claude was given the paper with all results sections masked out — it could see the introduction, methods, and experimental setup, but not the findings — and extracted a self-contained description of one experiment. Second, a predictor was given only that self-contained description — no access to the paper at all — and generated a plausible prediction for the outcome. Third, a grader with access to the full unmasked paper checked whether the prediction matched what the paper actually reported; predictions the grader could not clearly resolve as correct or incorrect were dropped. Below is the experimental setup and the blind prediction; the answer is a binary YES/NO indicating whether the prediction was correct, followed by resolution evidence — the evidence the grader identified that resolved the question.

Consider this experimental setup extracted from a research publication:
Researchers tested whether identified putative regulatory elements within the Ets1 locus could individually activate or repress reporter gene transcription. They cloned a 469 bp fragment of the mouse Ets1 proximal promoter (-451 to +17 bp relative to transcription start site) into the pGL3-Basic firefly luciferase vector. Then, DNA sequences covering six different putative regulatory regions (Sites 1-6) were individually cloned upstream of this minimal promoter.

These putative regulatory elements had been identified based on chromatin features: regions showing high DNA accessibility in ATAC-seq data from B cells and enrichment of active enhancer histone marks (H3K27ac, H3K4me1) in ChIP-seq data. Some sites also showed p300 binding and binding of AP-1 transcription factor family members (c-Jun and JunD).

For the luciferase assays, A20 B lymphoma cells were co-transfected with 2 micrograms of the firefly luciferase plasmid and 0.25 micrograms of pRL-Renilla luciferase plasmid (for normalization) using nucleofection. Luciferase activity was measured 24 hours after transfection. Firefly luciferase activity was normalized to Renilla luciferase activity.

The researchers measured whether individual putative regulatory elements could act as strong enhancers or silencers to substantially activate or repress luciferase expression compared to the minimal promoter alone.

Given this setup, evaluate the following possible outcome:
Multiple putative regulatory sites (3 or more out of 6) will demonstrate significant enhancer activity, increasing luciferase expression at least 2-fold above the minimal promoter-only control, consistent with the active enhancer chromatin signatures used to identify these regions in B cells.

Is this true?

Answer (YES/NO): NO